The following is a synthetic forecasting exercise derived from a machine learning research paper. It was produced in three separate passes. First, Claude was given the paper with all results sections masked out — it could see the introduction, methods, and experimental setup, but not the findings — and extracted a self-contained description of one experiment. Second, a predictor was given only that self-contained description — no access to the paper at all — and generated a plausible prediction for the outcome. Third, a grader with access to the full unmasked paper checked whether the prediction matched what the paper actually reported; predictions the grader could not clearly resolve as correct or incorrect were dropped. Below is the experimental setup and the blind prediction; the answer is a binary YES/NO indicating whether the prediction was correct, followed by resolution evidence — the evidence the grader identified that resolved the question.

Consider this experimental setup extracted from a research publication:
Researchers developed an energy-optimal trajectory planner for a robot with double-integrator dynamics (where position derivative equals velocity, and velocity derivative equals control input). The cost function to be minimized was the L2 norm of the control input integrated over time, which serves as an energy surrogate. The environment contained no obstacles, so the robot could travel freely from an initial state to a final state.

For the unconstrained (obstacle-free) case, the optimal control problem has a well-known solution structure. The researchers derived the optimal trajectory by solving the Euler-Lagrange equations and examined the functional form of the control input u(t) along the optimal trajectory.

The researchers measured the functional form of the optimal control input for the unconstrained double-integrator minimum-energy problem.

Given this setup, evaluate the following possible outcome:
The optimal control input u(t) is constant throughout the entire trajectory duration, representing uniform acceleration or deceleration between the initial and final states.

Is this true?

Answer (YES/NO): NO